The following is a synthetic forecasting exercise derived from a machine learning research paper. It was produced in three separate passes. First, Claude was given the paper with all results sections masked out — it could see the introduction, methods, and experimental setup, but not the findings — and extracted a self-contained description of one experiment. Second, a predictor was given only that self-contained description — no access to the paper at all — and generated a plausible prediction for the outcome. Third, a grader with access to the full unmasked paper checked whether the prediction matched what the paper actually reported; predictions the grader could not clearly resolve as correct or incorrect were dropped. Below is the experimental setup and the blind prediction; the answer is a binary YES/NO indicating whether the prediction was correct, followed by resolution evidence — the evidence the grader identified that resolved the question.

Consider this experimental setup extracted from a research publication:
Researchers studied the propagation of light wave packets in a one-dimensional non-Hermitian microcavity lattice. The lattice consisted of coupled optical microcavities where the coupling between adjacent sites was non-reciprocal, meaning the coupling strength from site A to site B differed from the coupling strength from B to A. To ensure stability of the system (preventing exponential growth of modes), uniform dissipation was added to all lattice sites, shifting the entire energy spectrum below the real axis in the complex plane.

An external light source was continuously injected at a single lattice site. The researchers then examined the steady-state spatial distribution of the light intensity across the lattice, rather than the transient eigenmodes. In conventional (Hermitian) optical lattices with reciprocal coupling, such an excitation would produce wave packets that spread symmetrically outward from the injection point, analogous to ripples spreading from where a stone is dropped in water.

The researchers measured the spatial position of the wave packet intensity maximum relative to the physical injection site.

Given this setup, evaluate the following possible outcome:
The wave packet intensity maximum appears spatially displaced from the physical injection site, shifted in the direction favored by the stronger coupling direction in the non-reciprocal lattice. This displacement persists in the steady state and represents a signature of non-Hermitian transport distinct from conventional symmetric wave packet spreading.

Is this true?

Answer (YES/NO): NO